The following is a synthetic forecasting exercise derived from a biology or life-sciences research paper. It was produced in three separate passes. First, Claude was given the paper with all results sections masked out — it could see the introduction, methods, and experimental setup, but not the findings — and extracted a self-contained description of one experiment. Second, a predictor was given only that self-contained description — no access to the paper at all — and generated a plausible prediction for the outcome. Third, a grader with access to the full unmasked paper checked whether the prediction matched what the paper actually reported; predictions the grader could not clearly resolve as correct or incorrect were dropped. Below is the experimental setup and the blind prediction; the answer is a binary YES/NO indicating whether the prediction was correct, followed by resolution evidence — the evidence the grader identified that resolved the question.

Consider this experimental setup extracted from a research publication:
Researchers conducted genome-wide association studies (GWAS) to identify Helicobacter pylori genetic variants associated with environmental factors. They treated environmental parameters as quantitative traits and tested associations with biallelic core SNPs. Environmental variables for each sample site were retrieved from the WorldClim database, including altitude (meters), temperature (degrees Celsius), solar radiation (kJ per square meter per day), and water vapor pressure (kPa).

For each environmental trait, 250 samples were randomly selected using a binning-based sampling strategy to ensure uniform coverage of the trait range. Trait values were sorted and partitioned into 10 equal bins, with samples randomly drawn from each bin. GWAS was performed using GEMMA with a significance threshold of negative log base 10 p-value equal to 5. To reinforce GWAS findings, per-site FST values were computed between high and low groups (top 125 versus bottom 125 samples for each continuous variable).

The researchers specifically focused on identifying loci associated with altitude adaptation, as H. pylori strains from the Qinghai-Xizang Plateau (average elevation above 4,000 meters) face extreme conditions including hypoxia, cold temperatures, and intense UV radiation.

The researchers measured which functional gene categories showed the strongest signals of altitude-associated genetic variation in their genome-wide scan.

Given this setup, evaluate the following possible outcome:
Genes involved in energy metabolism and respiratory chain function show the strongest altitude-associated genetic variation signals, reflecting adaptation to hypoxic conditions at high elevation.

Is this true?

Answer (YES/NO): NO